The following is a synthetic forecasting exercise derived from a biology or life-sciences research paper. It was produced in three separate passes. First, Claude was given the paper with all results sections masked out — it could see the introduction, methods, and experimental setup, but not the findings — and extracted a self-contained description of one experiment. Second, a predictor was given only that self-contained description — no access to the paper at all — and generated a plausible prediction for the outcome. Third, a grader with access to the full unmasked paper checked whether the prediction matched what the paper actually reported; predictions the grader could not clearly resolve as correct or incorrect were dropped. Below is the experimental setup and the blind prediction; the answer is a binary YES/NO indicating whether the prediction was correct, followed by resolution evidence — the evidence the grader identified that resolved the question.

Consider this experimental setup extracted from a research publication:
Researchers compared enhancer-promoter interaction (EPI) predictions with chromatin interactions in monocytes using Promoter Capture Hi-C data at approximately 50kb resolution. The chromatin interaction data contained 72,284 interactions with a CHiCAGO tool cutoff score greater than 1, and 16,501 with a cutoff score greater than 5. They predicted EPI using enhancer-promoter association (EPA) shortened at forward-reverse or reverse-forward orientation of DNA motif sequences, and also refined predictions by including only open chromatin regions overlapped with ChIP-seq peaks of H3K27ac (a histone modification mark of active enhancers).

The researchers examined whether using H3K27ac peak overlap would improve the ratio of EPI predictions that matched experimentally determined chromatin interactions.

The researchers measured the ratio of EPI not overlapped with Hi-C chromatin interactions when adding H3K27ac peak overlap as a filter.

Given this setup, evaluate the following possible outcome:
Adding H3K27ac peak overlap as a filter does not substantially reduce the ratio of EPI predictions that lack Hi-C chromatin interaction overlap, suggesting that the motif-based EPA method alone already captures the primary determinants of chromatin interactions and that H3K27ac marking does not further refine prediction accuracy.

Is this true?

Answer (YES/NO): NO